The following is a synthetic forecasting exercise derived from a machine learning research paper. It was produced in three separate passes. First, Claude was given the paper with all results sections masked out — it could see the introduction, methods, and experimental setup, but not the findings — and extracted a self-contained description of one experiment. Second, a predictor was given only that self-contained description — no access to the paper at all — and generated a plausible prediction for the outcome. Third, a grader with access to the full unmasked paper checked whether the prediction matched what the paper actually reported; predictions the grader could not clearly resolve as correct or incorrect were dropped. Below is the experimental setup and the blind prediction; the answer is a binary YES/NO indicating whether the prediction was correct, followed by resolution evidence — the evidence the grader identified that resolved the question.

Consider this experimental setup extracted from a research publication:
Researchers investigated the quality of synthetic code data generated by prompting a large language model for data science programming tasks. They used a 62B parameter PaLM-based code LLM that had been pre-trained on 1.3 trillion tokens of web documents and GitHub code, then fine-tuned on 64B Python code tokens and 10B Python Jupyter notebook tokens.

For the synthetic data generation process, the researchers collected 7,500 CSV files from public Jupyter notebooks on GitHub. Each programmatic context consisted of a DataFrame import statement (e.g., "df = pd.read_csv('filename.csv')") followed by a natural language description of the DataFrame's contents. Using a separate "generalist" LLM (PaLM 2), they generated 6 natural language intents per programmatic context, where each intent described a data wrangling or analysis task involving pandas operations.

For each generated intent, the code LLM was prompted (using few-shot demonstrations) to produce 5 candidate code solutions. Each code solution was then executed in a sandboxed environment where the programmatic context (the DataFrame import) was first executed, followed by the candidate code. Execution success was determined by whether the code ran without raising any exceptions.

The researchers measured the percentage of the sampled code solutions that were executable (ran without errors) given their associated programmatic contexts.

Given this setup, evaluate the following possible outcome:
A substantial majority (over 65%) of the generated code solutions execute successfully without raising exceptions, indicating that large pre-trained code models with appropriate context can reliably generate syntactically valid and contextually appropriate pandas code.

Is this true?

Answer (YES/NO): NO